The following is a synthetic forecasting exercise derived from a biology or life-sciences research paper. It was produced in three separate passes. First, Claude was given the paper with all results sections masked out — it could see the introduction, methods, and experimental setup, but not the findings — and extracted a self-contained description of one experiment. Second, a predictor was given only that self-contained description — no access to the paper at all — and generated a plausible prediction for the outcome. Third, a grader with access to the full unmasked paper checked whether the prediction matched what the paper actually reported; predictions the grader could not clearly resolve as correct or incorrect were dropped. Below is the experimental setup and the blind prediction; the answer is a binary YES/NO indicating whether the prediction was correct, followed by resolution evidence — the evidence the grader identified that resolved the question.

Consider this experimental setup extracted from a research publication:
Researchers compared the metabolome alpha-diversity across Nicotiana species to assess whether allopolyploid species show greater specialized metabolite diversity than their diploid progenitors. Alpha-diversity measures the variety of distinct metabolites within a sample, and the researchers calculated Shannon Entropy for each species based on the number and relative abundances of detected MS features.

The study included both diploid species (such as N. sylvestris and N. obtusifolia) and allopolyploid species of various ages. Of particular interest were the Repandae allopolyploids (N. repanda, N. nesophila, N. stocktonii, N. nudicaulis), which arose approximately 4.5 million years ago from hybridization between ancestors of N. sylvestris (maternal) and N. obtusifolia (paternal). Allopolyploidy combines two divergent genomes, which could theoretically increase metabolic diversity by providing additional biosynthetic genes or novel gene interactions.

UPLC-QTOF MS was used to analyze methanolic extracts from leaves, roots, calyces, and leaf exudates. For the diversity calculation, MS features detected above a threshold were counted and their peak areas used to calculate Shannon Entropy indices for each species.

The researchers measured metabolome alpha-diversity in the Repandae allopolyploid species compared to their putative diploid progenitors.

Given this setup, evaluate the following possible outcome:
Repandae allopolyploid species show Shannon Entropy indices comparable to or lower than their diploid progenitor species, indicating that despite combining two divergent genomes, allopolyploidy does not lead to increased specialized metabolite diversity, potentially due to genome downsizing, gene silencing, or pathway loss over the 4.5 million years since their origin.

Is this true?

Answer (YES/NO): YES